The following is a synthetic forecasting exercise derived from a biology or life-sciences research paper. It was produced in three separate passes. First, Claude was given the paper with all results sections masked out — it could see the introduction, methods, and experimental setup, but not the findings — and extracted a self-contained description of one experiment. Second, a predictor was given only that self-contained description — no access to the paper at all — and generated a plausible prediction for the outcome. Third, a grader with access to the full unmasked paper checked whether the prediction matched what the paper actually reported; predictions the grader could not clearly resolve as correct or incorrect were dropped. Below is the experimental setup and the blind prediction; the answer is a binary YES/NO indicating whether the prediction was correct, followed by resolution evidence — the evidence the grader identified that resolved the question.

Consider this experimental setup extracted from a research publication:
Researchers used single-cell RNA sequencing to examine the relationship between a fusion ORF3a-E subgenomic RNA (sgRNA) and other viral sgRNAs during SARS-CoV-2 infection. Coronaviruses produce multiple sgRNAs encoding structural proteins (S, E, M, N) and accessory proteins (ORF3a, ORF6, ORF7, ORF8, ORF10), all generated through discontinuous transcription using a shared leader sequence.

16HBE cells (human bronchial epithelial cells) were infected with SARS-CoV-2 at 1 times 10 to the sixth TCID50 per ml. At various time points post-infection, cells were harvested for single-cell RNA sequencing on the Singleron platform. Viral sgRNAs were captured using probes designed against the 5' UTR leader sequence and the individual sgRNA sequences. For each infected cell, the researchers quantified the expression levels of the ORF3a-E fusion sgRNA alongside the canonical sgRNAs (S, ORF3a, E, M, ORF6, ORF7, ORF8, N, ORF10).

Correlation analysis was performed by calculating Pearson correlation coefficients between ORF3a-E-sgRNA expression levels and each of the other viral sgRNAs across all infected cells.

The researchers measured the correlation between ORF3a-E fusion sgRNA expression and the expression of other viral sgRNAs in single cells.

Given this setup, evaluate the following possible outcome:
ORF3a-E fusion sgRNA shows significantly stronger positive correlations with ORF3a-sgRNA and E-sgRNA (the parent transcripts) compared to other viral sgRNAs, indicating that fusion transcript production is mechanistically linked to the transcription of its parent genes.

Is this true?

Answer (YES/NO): YES